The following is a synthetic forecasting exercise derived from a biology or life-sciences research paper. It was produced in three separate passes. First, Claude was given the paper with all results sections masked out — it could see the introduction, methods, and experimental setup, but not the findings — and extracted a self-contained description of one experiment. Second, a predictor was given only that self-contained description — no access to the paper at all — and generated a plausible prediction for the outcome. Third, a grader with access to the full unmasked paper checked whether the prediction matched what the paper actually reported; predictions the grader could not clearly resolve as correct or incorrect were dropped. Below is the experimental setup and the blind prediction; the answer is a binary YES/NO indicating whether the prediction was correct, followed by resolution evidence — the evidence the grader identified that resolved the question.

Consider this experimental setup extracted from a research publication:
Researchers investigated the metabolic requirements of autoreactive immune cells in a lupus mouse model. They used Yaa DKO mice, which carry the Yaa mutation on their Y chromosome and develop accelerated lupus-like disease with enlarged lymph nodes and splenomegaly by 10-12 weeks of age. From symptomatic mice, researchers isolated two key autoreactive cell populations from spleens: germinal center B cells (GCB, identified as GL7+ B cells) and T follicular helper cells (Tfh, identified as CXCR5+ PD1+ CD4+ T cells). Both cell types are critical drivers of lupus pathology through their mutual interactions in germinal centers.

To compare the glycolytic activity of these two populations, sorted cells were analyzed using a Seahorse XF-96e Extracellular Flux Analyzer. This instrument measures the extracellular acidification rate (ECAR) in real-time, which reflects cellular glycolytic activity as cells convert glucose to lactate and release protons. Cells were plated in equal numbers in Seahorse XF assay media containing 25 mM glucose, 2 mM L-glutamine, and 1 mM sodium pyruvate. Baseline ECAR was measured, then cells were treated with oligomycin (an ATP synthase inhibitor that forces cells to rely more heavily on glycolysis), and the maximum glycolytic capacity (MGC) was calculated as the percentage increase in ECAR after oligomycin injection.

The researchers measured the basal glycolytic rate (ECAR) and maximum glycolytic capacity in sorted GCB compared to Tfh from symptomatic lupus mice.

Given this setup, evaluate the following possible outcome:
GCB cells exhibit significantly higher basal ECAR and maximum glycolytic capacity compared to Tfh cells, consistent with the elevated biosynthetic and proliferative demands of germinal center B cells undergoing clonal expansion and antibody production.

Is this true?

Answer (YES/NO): YES